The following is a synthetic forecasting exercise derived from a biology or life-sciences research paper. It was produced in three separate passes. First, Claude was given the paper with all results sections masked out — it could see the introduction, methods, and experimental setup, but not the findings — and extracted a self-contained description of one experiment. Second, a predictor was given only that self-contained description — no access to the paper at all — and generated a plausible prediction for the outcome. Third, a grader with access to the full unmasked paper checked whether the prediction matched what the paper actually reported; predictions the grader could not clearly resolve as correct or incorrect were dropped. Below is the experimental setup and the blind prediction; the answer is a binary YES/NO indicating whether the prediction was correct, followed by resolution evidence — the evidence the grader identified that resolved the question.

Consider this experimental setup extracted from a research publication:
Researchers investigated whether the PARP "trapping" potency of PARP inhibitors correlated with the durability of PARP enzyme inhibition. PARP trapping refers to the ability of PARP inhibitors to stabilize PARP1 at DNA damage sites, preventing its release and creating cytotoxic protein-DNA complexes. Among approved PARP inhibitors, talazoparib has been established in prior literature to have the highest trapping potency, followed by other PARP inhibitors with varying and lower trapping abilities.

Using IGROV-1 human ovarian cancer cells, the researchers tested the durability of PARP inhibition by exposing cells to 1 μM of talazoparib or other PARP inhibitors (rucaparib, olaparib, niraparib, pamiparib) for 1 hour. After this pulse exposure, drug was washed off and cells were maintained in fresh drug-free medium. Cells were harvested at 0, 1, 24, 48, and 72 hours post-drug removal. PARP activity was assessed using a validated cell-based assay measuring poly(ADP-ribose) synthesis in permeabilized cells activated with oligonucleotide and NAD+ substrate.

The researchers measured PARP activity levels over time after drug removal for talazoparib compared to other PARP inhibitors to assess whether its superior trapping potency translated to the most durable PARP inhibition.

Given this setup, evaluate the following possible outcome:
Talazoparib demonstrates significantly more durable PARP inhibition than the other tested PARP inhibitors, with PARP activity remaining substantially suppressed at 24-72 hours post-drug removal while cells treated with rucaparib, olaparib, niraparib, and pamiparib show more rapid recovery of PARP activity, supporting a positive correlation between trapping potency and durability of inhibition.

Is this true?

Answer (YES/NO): NO